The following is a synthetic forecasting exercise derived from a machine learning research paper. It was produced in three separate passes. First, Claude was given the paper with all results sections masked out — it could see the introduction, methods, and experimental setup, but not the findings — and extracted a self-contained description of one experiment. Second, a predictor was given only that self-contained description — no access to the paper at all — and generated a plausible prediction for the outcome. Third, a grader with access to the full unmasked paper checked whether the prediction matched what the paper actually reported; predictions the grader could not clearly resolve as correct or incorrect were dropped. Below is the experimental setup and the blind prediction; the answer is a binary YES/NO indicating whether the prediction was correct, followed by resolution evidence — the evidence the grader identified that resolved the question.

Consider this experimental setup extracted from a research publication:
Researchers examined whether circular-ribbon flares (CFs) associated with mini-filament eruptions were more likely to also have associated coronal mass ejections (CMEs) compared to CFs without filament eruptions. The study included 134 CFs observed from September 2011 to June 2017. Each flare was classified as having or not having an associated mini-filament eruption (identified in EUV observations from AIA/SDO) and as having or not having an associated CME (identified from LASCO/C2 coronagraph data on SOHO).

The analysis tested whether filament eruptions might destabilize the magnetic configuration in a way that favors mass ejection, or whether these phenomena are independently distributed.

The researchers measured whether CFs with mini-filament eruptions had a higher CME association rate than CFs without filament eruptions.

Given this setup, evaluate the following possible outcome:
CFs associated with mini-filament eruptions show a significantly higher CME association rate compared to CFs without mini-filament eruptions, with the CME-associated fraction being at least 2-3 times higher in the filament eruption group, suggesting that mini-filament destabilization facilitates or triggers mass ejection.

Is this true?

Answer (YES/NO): NO